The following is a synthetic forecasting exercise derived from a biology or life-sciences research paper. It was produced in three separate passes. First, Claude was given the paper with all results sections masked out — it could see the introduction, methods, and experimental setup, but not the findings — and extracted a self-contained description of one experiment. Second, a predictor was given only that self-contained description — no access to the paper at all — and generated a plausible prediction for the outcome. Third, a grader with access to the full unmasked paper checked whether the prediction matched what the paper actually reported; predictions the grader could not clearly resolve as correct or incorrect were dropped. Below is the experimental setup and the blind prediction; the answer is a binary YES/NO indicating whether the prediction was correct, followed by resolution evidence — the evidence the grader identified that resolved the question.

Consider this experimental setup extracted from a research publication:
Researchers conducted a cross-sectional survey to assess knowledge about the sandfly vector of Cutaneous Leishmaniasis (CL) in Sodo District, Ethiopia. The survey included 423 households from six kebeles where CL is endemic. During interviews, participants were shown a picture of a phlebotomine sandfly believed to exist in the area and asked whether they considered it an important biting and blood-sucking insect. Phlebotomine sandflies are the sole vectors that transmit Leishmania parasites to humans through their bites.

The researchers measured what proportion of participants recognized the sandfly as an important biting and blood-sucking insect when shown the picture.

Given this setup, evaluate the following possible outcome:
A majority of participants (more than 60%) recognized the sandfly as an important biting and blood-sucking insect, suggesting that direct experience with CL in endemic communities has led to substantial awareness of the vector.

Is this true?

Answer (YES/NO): NO